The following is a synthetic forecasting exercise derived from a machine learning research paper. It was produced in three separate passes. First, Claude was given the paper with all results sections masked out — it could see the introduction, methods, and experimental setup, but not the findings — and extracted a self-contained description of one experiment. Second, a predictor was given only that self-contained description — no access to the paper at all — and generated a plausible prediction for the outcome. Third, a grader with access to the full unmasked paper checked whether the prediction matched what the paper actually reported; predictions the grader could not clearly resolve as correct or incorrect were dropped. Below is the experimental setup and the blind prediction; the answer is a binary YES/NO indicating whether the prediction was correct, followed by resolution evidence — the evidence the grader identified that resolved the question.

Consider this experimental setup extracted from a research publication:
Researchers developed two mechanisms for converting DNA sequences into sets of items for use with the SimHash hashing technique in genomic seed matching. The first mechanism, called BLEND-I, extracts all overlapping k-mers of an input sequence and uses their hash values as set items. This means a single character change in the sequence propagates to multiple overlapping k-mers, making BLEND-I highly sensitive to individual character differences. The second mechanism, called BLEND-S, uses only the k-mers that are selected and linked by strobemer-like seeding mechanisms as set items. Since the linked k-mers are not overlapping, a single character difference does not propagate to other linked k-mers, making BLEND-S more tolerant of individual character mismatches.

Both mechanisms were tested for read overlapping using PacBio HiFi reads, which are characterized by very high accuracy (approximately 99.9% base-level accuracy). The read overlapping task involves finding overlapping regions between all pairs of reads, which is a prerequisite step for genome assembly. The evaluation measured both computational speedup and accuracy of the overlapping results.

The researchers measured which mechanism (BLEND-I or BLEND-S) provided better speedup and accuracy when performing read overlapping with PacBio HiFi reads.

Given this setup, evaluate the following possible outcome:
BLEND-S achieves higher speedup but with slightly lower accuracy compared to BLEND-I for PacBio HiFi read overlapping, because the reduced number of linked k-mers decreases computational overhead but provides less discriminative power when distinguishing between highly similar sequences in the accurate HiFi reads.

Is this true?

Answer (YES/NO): NO